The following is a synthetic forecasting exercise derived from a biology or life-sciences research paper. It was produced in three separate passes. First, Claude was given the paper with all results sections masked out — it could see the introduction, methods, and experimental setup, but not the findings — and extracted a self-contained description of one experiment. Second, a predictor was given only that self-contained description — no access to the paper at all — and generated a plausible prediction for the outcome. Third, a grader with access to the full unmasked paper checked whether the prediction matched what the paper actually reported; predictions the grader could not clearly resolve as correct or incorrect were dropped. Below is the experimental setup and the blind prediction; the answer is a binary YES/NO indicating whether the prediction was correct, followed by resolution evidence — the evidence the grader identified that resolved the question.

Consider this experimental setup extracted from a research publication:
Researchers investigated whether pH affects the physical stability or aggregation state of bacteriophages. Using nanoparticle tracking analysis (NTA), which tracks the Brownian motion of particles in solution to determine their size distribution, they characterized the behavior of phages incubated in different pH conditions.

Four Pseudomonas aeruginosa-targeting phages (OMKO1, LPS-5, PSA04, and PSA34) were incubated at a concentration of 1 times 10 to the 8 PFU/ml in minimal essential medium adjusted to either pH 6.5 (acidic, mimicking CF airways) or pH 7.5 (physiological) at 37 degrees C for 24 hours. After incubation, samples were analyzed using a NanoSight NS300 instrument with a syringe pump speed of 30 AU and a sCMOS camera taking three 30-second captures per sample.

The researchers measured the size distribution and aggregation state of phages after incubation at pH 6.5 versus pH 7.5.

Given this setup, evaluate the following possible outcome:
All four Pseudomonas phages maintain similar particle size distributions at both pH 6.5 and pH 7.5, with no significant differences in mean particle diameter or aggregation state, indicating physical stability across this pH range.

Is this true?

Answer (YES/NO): YES